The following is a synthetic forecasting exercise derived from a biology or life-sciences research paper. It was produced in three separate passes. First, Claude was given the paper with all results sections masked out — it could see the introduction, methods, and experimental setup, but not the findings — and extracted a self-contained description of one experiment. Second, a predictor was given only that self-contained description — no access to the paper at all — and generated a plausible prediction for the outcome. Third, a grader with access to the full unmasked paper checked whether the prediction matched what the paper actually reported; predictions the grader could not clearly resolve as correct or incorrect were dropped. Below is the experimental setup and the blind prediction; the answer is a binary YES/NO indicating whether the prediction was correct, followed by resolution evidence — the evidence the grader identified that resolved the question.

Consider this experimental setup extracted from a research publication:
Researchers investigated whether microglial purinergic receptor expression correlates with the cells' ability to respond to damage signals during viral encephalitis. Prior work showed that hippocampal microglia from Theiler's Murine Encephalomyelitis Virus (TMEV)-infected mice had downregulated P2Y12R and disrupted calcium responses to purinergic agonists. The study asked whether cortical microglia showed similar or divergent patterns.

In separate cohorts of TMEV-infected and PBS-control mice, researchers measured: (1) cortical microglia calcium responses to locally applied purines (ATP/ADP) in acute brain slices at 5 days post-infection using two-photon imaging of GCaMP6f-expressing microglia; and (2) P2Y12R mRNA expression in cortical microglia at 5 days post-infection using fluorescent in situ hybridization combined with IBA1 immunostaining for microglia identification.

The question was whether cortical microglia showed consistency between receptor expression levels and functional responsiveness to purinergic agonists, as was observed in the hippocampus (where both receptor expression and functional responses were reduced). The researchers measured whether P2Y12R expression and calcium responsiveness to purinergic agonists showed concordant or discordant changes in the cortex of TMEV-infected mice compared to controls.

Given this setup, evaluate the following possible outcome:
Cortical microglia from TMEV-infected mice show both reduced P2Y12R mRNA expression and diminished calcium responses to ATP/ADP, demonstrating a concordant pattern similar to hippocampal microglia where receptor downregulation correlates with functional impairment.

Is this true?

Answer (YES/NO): NO